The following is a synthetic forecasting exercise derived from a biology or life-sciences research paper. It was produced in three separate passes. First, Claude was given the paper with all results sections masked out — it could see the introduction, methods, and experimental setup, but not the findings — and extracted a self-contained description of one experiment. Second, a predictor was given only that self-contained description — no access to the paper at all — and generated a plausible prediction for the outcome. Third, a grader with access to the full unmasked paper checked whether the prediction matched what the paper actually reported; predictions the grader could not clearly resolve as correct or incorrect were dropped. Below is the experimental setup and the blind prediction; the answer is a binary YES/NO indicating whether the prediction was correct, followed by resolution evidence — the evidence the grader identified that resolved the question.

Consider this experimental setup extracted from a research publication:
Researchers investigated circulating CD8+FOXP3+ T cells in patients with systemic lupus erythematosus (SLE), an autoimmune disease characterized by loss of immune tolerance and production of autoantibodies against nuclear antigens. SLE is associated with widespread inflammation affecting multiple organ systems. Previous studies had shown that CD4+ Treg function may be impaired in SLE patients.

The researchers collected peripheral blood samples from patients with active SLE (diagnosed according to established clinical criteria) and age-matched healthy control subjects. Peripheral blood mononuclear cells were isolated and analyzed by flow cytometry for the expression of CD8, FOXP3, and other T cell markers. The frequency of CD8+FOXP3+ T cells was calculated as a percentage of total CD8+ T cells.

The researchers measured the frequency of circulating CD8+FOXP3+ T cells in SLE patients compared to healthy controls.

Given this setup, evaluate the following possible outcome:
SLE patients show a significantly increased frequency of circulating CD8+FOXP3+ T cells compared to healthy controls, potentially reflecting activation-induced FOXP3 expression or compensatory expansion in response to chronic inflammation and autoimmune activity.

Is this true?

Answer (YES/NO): YES